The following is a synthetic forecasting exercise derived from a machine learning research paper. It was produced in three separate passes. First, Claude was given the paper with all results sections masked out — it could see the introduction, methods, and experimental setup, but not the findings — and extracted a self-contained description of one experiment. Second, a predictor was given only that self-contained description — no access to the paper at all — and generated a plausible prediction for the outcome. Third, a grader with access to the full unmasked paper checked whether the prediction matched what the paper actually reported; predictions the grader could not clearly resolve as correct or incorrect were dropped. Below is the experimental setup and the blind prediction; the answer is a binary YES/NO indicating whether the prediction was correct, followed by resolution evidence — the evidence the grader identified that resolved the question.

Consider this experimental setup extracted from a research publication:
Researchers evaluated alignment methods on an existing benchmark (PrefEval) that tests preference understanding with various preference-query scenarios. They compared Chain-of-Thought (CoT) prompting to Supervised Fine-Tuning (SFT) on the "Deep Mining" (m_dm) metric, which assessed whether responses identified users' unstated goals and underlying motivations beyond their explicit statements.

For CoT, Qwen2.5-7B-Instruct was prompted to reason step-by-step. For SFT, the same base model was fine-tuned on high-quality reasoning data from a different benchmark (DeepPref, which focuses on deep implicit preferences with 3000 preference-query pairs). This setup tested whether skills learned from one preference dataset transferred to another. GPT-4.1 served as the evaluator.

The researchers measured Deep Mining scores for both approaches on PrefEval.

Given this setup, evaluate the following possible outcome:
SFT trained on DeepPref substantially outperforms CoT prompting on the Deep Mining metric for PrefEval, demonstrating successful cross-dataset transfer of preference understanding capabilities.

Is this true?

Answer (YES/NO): YES